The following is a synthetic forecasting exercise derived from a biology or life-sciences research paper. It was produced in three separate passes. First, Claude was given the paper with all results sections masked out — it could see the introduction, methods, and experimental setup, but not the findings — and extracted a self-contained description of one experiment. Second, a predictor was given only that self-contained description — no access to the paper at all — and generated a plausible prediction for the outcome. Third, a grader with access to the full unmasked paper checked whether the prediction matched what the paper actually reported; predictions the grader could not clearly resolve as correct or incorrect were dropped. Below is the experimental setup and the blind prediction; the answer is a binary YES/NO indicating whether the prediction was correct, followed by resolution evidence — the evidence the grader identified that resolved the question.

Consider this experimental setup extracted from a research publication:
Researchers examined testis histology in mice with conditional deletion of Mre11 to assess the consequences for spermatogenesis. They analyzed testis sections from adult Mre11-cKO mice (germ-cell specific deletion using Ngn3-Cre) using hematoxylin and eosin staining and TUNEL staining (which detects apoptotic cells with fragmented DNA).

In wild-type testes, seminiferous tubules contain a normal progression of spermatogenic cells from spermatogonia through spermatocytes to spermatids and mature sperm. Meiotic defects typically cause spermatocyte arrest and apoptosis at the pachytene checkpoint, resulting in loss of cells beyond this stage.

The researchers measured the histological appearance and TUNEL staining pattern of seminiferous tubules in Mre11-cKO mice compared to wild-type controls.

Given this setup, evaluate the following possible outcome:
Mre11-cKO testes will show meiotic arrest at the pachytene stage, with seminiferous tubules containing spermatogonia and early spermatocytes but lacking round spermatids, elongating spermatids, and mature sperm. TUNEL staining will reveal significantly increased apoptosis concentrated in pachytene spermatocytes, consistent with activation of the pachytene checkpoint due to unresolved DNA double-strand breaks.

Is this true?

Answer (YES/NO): NO